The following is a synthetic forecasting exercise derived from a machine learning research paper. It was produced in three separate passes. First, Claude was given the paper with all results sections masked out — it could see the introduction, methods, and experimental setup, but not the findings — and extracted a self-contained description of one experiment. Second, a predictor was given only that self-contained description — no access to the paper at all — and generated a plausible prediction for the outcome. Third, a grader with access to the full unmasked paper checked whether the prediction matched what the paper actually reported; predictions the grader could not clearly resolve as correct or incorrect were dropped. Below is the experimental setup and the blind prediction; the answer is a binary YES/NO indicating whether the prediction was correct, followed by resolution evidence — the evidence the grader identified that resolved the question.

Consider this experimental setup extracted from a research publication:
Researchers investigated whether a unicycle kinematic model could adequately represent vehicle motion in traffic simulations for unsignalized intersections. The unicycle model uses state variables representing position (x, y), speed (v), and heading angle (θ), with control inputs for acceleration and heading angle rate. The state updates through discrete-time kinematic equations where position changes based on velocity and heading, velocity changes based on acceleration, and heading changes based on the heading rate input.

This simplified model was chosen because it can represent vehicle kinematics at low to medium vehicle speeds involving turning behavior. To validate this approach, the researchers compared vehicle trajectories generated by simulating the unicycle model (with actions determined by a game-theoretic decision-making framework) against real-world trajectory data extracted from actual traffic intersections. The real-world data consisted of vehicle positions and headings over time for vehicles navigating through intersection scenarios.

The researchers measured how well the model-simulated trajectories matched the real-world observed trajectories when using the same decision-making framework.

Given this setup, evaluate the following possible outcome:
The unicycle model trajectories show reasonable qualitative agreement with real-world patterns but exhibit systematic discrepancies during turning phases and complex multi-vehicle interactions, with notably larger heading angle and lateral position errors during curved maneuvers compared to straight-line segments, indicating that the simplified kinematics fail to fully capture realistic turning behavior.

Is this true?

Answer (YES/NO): NO